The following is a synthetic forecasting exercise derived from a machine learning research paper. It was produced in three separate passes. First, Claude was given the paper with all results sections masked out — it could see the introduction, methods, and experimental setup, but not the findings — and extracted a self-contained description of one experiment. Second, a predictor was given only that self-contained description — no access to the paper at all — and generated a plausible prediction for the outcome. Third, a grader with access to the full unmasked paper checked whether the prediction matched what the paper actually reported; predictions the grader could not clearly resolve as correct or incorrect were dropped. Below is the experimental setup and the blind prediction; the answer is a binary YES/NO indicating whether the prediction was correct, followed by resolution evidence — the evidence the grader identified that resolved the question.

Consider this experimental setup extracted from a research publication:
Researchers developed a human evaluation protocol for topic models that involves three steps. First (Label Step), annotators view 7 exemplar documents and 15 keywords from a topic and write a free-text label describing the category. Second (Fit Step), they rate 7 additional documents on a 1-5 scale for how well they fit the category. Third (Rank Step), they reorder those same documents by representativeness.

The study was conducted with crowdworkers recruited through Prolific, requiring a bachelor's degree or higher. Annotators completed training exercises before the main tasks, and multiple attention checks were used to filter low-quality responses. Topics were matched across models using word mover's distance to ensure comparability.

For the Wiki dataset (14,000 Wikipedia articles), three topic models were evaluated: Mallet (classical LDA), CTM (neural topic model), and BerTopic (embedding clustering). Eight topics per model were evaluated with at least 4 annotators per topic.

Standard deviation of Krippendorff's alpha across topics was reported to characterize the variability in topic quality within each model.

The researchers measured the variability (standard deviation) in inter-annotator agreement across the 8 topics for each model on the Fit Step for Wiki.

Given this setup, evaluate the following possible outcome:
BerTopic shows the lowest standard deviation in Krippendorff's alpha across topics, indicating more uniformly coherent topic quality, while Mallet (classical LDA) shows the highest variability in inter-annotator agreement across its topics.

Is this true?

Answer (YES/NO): NO